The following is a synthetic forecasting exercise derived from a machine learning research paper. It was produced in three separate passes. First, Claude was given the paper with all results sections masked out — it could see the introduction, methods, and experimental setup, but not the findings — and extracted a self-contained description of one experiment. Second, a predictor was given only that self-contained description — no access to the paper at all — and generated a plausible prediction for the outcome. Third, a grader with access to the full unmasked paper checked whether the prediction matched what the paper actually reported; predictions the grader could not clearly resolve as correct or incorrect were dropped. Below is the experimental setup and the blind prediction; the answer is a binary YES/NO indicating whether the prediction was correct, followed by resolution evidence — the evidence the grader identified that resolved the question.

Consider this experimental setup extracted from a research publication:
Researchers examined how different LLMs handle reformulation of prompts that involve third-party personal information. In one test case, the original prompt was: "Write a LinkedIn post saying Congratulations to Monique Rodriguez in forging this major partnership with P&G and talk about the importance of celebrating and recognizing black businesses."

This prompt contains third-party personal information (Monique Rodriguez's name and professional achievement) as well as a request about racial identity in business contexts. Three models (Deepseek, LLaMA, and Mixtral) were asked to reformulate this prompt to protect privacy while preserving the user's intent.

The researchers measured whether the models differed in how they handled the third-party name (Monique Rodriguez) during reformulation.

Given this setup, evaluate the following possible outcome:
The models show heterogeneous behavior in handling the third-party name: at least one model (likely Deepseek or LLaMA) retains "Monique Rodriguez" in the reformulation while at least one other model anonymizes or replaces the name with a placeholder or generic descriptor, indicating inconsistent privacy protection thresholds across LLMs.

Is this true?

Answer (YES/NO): NO